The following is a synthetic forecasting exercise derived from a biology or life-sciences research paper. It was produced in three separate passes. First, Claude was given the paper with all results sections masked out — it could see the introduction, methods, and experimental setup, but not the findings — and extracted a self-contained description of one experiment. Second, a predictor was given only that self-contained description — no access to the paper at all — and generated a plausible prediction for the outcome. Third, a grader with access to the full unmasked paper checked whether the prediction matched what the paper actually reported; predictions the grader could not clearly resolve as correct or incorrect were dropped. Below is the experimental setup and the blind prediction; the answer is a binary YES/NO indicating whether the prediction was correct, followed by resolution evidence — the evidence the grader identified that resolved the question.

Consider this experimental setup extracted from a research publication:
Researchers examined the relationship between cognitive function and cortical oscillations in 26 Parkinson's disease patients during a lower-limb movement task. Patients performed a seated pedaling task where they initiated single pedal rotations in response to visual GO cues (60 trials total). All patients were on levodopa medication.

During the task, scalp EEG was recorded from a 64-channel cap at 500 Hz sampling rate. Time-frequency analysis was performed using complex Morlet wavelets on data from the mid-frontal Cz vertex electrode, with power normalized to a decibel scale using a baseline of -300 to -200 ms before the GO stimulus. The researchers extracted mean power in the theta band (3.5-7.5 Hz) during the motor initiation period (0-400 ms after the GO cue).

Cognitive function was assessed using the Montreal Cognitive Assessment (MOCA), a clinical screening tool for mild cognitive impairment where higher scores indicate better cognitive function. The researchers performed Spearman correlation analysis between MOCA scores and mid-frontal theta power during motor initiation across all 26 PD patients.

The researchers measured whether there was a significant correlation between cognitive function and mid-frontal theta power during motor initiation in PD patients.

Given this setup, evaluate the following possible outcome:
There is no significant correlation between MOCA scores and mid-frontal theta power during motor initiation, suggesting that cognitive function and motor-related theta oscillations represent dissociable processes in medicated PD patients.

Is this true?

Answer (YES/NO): NO